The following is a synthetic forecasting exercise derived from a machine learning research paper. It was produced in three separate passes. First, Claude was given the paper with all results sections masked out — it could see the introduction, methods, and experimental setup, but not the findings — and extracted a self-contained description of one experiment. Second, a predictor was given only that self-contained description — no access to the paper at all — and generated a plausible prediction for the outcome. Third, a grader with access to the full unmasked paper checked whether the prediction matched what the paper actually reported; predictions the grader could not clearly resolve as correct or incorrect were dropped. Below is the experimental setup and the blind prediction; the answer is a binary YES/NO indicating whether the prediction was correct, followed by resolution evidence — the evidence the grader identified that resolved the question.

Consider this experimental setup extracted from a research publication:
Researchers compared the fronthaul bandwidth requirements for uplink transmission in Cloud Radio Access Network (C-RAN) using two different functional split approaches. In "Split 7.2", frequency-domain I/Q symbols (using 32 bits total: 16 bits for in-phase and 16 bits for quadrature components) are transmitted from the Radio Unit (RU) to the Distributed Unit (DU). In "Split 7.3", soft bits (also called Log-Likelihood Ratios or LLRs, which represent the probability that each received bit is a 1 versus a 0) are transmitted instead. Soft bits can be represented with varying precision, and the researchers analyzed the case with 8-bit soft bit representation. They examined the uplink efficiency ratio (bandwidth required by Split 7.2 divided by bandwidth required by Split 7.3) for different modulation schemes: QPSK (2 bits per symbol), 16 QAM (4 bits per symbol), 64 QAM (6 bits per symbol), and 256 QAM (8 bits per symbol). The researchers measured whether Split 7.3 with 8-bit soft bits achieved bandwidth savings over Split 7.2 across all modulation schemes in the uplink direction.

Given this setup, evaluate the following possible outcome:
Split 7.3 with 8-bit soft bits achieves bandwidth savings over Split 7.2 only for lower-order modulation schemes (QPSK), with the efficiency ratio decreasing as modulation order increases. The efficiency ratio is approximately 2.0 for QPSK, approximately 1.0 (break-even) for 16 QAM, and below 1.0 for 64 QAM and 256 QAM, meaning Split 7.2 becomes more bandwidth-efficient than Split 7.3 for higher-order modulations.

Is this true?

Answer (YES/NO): YES